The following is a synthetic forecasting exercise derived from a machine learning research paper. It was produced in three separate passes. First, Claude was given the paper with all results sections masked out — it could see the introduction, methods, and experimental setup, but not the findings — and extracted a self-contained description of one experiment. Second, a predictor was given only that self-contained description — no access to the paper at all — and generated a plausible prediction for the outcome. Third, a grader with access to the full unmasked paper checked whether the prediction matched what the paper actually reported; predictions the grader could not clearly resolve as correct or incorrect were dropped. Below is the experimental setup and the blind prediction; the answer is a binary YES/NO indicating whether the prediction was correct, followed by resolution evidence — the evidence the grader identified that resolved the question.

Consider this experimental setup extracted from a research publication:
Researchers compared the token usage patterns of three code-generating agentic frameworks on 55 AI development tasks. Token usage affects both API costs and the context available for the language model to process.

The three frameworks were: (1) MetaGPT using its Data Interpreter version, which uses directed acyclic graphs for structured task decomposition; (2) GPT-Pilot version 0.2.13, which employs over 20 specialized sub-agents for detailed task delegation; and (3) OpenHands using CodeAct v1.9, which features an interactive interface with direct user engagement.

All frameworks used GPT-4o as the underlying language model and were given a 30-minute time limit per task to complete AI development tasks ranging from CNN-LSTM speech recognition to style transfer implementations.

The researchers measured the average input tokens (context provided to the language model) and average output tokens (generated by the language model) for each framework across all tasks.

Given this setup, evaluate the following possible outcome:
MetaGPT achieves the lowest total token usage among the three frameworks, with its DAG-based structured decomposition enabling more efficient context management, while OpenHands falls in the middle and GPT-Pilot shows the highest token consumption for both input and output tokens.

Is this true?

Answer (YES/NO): NO